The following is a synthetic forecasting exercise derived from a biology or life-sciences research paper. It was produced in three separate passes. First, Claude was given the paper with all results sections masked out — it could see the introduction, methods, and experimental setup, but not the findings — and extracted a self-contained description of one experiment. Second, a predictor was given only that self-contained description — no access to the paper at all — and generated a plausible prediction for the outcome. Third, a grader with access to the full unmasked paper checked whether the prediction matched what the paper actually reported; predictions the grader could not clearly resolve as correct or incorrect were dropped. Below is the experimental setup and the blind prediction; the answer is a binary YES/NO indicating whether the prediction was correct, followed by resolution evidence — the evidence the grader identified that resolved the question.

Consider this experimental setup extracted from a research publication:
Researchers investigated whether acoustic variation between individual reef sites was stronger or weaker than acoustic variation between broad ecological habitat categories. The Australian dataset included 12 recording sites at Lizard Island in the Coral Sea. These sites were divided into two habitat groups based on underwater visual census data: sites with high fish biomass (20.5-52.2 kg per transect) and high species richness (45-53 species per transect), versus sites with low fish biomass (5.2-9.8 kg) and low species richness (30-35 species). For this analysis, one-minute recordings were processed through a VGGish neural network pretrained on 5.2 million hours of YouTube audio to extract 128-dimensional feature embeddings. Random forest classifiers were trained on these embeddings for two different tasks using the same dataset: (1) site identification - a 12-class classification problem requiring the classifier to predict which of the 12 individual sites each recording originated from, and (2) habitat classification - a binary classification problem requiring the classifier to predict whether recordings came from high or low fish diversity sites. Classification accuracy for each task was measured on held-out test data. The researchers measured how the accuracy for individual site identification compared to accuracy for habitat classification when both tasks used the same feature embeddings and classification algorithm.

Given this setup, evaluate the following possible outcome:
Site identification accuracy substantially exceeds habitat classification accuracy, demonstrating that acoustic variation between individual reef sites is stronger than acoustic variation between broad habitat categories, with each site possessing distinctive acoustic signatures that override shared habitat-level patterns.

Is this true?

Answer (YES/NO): NO